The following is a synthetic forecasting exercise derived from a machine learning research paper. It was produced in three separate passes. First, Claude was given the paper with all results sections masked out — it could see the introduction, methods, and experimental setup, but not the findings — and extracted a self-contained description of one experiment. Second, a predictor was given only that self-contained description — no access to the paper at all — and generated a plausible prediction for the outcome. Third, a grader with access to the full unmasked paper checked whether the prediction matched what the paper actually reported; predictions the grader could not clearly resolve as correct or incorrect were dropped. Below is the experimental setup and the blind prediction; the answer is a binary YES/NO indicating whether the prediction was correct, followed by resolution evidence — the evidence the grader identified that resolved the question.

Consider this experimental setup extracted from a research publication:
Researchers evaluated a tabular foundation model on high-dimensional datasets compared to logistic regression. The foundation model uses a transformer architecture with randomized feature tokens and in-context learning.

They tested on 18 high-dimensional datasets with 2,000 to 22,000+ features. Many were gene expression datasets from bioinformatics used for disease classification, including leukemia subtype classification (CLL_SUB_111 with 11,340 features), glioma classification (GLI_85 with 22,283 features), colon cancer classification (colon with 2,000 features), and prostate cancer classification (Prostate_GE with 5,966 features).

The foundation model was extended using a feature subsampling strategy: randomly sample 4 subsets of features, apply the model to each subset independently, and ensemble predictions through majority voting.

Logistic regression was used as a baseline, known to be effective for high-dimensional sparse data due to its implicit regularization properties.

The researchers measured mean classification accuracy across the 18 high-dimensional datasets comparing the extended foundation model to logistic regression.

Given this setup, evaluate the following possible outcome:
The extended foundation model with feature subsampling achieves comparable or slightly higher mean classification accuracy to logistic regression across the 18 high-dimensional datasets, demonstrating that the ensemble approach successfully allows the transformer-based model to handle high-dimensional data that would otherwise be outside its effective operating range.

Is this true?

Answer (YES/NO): NO